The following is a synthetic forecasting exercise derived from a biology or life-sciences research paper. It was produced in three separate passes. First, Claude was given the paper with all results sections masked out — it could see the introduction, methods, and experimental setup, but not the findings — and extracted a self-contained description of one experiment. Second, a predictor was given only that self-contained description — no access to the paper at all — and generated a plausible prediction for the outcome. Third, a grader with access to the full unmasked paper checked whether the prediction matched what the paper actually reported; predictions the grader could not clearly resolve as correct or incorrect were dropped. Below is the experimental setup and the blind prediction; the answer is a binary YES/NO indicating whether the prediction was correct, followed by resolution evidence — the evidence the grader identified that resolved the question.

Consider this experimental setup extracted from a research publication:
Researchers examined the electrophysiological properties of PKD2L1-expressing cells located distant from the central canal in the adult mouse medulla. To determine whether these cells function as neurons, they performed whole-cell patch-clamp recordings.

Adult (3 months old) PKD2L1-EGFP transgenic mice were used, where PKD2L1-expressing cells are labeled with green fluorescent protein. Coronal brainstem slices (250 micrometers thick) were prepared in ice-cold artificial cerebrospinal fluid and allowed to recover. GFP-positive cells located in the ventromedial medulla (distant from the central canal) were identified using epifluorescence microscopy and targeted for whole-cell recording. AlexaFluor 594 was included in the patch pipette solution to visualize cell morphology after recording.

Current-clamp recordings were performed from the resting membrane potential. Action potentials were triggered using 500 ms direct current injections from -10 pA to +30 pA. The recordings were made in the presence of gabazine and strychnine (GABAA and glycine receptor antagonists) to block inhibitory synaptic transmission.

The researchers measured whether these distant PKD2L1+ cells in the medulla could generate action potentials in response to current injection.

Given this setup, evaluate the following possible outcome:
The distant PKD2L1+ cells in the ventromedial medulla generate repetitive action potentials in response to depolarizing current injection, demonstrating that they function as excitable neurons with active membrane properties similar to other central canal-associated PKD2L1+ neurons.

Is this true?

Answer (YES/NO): YES